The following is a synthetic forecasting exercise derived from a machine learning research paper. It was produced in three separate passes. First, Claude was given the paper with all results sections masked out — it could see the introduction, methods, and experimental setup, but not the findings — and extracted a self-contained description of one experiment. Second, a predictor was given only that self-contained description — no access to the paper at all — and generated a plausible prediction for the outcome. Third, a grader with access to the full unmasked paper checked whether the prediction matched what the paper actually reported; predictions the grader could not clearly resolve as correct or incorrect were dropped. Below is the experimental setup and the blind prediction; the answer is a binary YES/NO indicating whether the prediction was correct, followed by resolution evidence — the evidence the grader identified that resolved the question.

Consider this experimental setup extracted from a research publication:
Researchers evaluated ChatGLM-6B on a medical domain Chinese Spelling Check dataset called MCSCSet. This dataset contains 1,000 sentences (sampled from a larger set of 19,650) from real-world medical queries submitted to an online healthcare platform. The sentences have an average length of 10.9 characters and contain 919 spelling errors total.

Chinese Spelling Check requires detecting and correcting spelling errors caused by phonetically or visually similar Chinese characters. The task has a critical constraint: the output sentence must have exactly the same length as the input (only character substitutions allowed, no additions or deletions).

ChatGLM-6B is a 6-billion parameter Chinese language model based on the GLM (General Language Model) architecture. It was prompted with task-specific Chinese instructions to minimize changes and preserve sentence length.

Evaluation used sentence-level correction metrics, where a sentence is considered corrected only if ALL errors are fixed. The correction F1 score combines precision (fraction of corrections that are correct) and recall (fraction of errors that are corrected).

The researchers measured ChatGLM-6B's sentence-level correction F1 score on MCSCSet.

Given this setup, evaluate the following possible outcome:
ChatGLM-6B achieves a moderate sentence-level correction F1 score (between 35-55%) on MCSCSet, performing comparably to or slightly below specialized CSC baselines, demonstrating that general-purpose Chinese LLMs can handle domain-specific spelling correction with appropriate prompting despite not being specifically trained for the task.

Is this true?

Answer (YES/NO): NO